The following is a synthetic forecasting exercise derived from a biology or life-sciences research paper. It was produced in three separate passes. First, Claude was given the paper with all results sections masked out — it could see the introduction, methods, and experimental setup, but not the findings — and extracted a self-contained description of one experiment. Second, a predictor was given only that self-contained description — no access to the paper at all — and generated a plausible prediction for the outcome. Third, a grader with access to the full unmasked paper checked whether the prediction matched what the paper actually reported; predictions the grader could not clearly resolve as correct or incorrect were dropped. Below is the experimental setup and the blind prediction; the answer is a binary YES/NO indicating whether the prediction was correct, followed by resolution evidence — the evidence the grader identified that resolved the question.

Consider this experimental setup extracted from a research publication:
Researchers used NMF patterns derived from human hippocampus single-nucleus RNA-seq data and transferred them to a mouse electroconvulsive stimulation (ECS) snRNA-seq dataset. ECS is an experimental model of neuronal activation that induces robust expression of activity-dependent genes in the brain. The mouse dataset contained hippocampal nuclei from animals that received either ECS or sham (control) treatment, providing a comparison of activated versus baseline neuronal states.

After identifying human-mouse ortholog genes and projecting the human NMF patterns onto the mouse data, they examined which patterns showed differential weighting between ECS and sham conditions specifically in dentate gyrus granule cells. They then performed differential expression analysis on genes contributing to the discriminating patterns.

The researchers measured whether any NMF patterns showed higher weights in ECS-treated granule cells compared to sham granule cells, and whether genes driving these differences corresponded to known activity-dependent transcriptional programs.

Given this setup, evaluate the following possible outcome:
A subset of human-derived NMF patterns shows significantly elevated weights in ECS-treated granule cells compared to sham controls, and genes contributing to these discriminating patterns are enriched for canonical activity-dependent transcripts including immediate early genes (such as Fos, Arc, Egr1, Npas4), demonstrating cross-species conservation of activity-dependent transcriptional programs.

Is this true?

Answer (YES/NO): YES